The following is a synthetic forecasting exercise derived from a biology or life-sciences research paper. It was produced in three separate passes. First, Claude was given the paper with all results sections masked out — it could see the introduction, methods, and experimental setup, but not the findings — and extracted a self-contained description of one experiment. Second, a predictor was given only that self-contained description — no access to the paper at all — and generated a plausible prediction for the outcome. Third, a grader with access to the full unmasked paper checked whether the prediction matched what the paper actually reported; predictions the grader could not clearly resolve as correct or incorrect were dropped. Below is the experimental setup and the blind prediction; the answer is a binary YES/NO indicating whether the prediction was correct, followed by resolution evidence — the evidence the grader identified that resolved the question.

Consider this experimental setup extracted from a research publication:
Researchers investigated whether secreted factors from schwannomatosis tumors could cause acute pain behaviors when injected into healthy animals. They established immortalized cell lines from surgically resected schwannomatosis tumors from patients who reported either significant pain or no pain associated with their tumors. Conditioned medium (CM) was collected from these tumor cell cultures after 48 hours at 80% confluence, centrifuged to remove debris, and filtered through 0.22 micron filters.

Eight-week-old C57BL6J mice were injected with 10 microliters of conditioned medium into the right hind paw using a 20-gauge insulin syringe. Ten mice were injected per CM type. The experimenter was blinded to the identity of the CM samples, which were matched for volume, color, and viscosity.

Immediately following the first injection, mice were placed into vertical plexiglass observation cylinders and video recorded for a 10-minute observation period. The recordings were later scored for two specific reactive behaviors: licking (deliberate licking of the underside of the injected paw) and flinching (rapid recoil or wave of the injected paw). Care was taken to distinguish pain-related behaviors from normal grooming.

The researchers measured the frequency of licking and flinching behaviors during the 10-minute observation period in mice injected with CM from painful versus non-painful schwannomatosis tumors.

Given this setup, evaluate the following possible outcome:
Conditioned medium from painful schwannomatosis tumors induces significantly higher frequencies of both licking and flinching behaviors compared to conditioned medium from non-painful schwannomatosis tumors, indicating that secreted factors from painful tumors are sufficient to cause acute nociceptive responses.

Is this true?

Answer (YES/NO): YES